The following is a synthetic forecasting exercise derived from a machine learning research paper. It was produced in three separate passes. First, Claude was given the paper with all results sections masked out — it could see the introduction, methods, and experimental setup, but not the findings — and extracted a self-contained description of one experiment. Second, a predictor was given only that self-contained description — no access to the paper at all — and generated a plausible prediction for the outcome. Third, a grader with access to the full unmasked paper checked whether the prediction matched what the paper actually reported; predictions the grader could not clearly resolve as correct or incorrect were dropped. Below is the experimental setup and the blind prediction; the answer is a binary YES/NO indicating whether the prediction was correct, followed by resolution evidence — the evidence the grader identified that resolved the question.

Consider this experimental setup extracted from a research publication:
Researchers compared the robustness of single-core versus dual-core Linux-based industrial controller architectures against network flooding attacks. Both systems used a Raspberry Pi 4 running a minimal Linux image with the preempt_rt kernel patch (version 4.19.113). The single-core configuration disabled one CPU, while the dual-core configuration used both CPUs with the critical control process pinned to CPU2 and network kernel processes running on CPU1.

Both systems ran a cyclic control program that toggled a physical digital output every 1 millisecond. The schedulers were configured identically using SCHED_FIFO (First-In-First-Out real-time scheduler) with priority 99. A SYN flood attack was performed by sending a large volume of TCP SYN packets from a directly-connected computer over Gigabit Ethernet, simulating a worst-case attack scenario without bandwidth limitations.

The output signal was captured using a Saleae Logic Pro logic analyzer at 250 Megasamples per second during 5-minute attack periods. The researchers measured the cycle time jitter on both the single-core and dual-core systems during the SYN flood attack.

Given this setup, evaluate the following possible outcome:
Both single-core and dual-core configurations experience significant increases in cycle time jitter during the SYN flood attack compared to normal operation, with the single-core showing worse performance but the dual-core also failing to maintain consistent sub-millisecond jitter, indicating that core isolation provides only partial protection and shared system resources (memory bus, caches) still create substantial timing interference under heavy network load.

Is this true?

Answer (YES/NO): NO